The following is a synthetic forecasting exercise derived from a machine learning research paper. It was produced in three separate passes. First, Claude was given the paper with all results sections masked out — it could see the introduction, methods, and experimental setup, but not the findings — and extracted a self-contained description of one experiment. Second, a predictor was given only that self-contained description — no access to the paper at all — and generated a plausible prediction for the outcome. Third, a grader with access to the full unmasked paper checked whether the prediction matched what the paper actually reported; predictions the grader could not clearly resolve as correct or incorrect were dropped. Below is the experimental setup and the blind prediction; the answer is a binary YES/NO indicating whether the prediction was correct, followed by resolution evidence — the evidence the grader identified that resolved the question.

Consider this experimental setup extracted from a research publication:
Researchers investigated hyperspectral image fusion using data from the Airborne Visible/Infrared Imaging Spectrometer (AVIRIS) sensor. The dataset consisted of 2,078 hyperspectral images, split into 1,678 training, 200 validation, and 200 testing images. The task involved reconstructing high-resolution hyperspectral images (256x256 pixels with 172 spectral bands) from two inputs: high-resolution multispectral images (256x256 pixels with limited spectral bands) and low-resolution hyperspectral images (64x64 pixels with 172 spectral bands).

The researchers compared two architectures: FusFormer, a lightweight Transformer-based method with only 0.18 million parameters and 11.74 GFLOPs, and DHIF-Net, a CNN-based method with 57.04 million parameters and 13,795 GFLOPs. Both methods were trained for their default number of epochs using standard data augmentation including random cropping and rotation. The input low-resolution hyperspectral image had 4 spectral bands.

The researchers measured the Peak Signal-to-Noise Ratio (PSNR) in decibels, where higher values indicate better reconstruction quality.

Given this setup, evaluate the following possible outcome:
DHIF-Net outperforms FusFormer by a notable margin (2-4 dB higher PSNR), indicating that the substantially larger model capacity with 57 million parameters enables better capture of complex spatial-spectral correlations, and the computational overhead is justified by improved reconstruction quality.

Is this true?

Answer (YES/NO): NO